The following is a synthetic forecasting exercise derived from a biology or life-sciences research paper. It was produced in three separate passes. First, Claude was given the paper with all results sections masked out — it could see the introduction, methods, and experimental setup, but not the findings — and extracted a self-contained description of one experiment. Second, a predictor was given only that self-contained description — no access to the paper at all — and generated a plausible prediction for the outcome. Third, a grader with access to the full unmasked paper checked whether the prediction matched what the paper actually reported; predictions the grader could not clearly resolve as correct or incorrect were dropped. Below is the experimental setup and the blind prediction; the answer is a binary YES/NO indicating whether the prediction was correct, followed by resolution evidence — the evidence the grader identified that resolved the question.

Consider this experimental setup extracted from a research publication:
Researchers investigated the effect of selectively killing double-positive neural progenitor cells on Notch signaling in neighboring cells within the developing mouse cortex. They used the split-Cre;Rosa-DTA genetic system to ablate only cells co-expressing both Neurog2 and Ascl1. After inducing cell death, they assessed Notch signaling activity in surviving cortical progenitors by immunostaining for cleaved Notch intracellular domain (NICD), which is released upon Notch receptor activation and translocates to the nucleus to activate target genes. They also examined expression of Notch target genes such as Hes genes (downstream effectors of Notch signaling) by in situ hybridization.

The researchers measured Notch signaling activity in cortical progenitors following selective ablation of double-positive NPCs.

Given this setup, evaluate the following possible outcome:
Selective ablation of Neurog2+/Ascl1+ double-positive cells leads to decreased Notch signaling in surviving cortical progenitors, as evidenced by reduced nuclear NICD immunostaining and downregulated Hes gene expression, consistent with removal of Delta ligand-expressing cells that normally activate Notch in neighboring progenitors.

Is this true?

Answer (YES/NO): YES